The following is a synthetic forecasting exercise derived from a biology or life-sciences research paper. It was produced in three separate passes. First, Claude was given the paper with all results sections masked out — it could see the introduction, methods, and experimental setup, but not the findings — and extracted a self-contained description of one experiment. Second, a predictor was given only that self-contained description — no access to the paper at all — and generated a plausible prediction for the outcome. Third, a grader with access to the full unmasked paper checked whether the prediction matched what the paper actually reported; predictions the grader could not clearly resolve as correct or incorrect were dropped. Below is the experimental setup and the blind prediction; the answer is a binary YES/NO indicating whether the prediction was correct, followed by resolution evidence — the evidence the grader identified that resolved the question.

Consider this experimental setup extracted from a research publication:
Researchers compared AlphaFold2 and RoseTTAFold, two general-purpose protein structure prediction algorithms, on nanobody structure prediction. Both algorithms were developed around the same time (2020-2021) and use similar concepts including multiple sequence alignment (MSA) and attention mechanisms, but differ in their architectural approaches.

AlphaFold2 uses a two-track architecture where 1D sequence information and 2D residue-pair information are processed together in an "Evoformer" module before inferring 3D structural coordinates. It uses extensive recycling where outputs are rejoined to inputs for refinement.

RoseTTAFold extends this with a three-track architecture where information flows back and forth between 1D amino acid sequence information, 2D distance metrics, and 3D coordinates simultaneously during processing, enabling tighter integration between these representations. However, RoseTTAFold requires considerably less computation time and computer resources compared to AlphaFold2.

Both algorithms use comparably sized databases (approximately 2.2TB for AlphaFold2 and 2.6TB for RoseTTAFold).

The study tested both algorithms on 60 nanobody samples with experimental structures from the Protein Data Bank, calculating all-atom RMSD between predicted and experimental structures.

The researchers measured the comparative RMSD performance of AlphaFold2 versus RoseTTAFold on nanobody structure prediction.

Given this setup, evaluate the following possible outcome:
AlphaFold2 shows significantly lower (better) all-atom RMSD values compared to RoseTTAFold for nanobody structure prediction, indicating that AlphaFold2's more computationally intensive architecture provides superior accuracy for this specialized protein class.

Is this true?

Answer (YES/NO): NO